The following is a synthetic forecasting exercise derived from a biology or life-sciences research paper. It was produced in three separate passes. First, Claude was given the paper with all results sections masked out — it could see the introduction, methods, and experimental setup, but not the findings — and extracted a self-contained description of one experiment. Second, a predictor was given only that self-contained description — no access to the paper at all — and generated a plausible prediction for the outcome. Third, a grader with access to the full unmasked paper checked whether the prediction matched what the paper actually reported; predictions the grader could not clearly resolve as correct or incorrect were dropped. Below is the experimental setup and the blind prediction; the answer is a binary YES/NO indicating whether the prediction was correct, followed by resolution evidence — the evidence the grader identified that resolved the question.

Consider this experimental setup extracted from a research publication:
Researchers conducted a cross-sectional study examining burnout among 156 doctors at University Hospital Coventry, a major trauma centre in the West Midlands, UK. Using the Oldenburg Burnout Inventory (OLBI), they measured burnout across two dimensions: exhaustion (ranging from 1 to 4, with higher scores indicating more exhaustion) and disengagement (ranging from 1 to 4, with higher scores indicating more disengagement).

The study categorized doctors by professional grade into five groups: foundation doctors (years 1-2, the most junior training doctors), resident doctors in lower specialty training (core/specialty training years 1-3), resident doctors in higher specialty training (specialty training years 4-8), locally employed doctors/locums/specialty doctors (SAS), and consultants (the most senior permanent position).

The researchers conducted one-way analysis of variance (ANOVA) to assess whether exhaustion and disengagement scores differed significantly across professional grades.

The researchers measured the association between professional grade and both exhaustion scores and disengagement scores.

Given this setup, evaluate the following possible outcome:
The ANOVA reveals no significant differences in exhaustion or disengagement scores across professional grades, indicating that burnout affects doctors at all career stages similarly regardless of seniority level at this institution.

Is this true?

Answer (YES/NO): NO